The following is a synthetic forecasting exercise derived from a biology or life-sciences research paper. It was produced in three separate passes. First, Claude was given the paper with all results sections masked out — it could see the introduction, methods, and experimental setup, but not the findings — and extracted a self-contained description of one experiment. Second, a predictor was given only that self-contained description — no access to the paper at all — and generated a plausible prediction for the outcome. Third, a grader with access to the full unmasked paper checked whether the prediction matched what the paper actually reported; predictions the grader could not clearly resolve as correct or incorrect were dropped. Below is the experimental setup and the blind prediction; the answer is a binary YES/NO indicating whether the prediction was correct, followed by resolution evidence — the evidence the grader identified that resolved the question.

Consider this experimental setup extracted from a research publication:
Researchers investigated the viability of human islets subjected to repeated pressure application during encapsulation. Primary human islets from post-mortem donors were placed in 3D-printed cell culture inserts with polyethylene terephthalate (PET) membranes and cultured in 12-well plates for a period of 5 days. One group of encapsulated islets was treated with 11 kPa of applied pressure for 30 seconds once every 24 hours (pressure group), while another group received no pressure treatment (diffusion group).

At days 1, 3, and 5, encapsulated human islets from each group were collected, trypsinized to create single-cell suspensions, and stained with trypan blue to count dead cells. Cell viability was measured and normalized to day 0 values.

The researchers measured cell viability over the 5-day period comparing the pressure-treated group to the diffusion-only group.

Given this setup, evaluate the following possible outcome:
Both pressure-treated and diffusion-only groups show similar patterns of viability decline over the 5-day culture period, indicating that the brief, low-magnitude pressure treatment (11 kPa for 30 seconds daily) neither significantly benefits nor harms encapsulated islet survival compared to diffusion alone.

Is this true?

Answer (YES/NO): YES